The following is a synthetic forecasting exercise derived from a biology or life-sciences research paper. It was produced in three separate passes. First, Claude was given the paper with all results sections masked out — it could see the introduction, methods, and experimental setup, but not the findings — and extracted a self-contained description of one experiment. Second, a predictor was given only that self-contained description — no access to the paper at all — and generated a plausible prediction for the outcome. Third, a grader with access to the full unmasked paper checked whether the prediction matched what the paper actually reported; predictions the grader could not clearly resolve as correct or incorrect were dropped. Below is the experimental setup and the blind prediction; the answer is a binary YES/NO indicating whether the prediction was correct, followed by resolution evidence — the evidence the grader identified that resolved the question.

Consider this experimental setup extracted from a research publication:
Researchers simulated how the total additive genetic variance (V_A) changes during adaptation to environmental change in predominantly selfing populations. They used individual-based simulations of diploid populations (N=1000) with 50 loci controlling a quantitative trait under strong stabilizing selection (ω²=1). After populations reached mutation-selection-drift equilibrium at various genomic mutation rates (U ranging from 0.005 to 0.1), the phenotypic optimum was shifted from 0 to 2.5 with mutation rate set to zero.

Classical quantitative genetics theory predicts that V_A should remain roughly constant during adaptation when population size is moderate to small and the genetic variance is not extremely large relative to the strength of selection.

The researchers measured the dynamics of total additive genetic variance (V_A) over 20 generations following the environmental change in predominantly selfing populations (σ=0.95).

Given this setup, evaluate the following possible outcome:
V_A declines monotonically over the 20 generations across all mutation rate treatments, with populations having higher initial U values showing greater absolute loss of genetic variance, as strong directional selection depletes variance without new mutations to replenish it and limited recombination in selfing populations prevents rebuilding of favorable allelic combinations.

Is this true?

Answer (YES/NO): NO